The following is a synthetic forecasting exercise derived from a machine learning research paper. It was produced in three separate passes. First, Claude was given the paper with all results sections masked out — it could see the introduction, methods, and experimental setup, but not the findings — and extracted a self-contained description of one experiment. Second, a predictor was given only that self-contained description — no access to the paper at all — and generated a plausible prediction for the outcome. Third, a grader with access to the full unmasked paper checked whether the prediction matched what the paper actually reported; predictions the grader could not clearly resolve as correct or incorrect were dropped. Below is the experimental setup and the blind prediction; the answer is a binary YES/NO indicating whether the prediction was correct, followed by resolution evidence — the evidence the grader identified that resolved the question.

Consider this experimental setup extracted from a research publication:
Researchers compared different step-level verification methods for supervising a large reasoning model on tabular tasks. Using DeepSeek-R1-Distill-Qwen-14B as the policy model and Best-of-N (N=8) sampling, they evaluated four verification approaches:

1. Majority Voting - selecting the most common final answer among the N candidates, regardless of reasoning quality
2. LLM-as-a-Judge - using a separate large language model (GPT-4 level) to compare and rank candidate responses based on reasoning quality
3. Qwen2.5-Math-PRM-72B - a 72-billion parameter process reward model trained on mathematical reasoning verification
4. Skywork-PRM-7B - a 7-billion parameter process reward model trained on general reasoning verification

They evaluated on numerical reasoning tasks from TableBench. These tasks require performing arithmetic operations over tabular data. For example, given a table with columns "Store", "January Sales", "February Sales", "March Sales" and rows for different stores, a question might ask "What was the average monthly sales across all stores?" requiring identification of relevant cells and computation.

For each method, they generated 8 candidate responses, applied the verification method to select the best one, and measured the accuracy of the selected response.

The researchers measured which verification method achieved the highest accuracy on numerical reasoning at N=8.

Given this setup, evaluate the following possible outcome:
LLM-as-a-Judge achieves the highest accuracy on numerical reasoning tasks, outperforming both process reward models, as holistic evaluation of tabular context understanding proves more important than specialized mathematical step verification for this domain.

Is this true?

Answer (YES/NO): NO